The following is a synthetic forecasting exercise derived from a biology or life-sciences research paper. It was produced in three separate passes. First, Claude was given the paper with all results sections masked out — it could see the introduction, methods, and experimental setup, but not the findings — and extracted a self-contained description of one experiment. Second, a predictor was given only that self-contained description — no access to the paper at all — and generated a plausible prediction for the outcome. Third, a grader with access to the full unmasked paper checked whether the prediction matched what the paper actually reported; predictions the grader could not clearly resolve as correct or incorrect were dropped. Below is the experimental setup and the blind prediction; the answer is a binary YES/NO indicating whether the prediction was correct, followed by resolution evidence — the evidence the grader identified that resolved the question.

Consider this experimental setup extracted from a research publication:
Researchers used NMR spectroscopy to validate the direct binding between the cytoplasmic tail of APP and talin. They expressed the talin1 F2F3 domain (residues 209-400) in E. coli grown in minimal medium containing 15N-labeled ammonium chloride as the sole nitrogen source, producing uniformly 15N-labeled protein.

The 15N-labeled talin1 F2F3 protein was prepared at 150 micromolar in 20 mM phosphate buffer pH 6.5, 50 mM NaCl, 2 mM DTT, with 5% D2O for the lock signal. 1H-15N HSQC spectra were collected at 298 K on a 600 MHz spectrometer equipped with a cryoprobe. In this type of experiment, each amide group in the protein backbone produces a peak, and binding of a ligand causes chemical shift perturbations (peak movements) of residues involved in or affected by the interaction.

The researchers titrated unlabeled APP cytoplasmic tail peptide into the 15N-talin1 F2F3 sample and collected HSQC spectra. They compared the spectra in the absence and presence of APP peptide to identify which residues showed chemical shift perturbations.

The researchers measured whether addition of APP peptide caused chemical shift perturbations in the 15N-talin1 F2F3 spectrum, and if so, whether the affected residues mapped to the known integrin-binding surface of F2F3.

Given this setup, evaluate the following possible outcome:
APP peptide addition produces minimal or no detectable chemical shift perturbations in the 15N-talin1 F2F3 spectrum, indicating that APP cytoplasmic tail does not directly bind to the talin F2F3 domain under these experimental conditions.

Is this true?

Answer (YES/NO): NO